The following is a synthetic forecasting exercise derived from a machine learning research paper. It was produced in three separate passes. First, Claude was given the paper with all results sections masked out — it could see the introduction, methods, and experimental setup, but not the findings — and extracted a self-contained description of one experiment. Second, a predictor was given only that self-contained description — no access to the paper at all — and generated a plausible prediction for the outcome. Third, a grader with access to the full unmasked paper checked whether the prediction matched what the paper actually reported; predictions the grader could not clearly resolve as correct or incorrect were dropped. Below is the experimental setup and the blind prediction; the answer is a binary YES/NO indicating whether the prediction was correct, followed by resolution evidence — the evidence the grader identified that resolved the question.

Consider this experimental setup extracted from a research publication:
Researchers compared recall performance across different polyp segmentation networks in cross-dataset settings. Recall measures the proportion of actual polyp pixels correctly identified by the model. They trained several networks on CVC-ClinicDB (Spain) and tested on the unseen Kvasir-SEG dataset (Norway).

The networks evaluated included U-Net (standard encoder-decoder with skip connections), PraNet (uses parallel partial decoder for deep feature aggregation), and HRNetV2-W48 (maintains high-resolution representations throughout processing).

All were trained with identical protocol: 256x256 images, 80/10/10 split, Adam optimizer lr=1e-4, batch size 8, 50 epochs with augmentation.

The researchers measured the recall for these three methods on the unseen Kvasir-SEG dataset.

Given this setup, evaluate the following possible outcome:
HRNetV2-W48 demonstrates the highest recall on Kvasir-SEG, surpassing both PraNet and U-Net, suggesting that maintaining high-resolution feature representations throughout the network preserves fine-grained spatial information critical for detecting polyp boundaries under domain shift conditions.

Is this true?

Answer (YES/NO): NO